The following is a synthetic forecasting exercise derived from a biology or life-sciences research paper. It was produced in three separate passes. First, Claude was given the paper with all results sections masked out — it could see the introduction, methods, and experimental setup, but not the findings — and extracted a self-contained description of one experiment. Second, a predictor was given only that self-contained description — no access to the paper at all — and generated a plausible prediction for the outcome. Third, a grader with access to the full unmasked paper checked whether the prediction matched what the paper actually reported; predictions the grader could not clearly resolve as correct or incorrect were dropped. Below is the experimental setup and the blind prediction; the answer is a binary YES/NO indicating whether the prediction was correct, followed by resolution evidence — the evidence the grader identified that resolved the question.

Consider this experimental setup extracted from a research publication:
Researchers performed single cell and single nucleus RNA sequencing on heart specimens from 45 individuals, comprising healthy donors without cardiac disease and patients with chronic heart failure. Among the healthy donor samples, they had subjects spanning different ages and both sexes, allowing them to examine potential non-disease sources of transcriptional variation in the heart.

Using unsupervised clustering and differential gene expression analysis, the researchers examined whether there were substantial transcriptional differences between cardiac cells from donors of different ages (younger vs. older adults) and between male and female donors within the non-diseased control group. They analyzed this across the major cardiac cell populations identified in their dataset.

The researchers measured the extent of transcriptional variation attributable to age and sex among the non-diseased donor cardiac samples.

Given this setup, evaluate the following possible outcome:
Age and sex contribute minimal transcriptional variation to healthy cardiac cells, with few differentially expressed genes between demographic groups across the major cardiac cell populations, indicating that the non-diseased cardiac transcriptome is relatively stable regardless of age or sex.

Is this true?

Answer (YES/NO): YES